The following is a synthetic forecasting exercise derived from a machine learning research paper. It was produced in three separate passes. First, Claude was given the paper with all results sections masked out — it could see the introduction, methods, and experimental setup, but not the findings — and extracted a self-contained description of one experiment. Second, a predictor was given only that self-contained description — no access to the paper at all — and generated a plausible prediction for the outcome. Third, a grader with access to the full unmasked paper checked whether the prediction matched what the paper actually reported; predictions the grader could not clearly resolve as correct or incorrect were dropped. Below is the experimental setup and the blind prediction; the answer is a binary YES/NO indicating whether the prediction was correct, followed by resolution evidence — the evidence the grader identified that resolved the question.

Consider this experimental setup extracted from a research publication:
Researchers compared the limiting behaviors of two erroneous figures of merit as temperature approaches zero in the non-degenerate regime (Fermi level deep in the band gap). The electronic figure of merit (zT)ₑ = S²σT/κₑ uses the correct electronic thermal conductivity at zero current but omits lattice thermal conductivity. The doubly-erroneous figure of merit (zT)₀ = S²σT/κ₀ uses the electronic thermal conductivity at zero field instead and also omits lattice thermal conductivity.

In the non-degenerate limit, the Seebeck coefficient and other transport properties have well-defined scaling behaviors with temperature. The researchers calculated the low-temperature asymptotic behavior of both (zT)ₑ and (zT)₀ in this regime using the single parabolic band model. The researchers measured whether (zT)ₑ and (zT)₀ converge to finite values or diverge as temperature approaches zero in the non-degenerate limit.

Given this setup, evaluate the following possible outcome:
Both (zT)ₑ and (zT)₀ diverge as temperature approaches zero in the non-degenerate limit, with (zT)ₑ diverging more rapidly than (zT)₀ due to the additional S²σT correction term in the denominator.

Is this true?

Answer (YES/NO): NO